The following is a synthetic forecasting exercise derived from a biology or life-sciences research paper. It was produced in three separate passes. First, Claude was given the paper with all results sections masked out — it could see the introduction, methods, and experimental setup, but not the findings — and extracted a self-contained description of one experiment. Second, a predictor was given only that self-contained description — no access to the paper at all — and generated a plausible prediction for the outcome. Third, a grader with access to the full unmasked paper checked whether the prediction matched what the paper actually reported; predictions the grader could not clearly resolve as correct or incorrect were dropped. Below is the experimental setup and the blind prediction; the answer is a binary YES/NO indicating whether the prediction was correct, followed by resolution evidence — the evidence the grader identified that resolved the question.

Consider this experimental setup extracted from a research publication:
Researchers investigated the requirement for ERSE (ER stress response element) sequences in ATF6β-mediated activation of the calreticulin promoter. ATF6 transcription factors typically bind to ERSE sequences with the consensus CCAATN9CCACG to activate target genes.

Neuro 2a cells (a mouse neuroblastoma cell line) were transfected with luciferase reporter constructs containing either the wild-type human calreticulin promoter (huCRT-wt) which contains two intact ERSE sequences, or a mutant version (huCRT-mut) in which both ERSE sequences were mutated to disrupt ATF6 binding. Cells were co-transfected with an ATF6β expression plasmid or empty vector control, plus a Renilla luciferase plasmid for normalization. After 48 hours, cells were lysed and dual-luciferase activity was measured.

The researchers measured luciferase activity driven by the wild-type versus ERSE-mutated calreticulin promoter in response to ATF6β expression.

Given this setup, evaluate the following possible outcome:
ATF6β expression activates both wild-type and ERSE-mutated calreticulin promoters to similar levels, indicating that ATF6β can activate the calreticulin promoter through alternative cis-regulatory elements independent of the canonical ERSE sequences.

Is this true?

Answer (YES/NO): NO